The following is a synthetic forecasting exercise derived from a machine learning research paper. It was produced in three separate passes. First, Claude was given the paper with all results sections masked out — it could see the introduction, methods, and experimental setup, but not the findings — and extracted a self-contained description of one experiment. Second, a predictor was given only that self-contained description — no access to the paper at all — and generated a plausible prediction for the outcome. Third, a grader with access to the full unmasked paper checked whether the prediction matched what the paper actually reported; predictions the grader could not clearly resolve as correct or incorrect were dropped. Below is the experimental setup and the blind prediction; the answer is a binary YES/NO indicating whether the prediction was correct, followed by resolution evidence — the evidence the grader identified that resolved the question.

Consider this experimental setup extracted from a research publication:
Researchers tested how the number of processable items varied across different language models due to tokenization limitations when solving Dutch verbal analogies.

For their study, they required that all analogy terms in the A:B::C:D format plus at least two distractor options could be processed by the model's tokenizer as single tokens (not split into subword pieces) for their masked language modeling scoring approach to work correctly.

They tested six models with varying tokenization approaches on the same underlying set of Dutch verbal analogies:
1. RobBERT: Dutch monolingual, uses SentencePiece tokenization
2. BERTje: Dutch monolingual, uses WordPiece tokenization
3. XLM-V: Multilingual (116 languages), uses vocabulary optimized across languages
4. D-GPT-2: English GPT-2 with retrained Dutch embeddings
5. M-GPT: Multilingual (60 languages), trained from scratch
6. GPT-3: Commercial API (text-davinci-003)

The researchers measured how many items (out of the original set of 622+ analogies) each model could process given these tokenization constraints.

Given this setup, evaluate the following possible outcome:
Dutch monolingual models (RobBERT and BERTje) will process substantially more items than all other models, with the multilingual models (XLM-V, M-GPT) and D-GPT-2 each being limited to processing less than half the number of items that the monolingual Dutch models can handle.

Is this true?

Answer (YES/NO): NO